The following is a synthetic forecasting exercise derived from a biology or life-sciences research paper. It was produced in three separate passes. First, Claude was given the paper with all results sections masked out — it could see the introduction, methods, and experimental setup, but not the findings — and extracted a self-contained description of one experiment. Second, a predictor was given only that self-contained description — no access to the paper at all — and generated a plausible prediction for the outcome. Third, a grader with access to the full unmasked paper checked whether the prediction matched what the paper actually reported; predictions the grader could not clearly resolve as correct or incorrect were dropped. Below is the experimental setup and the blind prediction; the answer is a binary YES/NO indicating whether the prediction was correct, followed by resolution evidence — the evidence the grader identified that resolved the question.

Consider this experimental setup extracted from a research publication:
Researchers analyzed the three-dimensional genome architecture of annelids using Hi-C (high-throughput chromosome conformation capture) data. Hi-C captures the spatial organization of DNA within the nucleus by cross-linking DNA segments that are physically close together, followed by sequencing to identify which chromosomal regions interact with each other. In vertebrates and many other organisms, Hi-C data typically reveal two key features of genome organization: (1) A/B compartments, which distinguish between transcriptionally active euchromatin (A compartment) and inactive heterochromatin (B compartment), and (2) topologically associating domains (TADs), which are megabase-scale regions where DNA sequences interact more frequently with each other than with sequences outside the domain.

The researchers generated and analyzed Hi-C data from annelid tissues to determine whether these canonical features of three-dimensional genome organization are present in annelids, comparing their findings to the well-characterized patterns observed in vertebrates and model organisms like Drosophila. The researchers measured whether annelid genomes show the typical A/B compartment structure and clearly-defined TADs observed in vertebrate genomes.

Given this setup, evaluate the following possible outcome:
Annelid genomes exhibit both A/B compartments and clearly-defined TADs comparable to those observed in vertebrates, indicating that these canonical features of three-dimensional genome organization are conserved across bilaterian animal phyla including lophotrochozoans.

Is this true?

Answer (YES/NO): NO